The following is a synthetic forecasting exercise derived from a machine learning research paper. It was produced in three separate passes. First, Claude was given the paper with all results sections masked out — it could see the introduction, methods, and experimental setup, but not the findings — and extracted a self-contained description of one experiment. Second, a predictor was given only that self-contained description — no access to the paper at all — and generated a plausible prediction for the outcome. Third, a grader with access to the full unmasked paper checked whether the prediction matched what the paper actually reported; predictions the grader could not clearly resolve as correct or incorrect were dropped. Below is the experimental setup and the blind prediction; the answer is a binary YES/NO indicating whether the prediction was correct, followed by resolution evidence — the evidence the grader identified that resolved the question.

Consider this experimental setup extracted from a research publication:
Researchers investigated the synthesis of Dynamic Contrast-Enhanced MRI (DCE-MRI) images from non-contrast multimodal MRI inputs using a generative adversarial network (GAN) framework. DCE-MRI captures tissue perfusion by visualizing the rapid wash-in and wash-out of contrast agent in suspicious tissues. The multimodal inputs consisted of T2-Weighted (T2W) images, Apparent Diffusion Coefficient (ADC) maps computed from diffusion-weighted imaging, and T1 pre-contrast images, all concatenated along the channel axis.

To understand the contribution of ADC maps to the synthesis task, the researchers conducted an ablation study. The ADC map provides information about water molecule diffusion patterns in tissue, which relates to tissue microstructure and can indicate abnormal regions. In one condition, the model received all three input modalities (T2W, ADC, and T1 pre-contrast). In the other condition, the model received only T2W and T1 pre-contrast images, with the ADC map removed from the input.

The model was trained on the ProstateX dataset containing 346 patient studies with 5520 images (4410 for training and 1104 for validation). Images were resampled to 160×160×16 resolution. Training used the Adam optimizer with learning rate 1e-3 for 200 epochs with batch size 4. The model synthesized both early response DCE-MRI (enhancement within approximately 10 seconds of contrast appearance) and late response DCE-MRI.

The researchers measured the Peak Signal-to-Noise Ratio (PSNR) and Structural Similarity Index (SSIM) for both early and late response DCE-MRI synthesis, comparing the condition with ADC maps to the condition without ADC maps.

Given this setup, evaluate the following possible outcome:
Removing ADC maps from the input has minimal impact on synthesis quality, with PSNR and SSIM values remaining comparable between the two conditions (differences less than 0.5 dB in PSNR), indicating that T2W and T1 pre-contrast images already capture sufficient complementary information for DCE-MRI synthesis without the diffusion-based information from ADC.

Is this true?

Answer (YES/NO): NO